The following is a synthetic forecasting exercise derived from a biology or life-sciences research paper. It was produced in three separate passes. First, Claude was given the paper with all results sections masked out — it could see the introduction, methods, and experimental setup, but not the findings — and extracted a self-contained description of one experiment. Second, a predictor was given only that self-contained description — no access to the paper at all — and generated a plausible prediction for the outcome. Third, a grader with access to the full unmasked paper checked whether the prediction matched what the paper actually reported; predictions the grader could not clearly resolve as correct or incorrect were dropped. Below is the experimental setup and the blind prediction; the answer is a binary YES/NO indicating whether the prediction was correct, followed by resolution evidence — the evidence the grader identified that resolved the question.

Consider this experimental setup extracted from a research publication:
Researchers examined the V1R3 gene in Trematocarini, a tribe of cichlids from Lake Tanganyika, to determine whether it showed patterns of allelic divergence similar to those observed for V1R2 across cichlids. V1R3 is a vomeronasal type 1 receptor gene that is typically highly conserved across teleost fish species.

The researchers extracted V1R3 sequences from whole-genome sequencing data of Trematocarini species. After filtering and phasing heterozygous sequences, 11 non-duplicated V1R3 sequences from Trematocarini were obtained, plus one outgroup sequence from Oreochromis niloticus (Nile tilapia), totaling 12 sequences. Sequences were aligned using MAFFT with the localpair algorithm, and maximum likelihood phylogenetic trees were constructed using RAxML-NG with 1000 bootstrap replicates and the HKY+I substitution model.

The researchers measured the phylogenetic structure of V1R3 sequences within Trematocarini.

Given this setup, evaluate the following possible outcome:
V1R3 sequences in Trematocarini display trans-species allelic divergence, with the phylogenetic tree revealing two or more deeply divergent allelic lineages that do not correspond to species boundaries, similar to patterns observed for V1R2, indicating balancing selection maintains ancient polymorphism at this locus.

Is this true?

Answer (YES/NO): NO